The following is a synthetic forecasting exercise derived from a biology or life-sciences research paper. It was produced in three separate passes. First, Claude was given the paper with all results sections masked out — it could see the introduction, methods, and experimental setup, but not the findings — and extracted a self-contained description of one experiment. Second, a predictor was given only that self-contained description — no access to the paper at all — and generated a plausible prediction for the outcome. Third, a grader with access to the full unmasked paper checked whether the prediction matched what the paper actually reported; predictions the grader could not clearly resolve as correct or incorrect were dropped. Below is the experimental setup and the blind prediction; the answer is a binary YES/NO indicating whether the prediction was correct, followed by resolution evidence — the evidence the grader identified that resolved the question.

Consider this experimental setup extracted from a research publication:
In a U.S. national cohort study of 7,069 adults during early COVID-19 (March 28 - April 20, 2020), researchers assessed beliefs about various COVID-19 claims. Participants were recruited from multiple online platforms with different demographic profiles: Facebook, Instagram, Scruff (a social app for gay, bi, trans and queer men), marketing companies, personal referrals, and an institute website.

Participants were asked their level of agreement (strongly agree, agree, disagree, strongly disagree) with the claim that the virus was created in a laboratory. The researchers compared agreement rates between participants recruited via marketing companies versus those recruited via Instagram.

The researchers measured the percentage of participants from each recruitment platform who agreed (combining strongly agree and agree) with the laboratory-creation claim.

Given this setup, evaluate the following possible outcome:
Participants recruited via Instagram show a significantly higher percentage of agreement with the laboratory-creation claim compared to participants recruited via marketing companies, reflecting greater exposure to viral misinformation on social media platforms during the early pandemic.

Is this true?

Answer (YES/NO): NO